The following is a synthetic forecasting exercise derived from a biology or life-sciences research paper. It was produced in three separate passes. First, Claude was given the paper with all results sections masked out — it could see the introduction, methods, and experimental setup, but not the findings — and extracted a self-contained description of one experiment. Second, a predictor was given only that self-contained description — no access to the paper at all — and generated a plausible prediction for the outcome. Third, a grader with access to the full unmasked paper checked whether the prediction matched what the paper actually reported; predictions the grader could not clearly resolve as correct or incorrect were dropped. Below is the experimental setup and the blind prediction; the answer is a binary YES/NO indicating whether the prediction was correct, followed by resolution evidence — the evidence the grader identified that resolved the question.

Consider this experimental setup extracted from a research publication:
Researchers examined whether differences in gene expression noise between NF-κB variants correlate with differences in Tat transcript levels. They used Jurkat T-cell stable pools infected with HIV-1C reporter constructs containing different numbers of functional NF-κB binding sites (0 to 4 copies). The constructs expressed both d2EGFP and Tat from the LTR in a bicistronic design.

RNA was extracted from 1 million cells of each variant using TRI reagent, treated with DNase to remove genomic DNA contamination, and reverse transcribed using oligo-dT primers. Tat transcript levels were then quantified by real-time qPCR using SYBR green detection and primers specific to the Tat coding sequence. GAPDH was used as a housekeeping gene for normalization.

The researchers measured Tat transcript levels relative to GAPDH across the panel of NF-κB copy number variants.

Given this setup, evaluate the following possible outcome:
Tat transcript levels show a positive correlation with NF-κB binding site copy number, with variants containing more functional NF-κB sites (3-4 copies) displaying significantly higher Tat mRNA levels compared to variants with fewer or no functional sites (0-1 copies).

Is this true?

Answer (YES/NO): YES